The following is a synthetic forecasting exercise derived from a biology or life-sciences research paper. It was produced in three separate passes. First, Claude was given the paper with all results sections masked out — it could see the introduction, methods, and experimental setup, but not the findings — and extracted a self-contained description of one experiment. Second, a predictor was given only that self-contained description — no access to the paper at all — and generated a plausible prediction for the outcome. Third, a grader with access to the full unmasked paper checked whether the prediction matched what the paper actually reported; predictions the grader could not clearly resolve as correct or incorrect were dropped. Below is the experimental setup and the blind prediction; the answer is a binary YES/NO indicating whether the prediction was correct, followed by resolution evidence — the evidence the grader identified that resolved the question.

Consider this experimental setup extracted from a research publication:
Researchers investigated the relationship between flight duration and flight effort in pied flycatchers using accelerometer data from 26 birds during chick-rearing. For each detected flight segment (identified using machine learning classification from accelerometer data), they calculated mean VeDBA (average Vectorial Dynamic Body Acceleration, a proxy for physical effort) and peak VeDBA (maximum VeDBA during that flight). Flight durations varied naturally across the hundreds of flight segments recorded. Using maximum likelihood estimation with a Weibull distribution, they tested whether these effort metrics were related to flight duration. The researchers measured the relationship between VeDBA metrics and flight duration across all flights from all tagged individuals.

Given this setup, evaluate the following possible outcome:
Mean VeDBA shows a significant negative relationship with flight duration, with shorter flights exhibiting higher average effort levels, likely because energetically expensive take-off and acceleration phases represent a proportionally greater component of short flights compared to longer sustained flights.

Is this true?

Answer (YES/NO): NO